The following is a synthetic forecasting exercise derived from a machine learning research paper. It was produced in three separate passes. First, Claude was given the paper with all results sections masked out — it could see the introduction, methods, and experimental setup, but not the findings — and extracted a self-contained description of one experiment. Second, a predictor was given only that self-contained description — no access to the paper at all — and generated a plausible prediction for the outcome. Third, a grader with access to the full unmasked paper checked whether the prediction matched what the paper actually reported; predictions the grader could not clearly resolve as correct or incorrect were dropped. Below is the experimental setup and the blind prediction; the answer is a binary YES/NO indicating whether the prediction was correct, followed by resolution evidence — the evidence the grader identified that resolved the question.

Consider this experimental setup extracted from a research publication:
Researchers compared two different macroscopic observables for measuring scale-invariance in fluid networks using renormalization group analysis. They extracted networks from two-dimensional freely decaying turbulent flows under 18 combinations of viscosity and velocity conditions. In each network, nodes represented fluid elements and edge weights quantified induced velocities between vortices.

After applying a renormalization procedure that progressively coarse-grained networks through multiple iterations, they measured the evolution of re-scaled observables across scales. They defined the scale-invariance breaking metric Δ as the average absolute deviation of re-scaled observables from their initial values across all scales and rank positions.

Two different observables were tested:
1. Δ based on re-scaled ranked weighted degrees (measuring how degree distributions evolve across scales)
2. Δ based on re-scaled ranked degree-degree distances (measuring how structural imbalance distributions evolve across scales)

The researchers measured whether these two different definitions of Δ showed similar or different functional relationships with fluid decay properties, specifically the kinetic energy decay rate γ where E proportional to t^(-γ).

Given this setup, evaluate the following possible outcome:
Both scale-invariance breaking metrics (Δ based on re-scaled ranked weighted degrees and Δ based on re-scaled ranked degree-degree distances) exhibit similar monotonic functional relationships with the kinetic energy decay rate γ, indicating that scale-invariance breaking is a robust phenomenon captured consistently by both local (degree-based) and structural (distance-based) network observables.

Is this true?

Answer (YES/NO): NO